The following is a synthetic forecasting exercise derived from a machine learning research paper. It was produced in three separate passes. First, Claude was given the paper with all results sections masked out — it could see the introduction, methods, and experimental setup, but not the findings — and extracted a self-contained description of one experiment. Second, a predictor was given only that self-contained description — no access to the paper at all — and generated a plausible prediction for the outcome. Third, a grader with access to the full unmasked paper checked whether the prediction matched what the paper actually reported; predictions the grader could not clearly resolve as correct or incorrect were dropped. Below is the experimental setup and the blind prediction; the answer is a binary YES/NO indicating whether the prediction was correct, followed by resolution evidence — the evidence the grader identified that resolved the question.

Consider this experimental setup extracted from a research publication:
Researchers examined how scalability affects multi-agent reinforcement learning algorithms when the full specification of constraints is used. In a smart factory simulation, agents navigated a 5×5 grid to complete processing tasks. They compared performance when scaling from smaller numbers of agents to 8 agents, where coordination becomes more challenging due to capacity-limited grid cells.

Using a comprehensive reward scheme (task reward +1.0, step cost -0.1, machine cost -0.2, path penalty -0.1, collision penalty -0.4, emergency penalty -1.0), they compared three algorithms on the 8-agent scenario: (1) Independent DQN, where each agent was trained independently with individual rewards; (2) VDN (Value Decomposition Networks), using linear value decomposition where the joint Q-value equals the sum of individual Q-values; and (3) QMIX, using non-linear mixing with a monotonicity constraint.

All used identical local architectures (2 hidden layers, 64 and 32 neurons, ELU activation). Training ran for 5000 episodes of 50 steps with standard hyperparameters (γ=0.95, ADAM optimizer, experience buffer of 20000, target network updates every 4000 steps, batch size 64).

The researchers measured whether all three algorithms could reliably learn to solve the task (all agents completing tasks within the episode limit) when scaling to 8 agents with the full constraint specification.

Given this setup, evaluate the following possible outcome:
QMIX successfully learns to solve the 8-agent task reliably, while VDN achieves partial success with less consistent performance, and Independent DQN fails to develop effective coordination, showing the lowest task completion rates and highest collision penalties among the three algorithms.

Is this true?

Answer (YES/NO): NO